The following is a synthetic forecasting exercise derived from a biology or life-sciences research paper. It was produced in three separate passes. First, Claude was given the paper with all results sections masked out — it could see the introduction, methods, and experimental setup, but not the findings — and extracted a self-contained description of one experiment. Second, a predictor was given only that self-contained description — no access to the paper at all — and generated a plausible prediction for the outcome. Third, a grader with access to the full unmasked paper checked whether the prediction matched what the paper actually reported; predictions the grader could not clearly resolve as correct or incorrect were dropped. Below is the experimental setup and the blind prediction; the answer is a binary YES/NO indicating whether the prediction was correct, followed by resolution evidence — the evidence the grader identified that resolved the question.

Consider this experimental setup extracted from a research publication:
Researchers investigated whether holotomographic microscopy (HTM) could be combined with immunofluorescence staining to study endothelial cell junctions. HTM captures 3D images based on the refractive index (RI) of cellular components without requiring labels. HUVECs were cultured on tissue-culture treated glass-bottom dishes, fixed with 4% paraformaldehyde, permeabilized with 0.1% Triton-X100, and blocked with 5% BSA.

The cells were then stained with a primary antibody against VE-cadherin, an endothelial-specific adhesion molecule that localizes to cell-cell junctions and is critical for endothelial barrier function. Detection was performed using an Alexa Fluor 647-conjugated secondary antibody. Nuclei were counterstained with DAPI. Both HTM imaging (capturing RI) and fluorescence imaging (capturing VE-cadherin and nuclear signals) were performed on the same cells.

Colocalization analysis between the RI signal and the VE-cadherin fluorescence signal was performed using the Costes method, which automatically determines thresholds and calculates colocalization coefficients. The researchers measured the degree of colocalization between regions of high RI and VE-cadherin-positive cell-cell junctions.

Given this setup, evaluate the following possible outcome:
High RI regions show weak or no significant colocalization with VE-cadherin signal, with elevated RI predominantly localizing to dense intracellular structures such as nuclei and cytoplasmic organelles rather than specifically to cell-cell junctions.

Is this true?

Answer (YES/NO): YES